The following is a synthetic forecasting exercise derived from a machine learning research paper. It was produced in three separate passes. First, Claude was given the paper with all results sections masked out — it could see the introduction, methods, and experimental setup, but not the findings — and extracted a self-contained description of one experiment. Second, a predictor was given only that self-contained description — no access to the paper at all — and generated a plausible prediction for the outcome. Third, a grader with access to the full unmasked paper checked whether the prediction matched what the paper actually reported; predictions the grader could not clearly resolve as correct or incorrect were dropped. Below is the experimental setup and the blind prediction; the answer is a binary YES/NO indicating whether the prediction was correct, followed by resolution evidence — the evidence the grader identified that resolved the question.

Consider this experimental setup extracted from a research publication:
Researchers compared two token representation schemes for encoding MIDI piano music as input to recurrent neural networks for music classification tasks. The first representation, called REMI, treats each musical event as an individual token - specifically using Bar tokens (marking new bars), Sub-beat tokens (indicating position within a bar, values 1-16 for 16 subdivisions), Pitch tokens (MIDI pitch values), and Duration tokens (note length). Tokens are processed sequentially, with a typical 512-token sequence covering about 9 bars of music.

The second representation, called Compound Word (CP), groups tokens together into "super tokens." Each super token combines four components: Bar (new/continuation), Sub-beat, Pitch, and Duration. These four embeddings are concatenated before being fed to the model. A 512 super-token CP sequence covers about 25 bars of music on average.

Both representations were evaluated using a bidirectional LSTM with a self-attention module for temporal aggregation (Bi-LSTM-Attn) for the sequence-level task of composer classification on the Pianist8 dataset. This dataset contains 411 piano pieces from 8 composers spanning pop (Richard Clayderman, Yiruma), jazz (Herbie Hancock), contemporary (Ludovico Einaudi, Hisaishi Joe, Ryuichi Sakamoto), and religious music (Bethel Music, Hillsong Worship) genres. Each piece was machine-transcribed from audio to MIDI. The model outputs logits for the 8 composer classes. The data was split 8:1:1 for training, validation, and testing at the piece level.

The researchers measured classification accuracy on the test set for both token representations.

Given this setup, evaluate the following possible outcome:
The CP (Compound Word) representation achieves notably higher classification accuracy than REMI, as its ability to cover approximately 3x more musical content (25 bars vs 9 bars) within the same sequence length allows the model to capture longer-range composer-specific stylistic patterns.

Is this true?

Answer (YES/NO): YES